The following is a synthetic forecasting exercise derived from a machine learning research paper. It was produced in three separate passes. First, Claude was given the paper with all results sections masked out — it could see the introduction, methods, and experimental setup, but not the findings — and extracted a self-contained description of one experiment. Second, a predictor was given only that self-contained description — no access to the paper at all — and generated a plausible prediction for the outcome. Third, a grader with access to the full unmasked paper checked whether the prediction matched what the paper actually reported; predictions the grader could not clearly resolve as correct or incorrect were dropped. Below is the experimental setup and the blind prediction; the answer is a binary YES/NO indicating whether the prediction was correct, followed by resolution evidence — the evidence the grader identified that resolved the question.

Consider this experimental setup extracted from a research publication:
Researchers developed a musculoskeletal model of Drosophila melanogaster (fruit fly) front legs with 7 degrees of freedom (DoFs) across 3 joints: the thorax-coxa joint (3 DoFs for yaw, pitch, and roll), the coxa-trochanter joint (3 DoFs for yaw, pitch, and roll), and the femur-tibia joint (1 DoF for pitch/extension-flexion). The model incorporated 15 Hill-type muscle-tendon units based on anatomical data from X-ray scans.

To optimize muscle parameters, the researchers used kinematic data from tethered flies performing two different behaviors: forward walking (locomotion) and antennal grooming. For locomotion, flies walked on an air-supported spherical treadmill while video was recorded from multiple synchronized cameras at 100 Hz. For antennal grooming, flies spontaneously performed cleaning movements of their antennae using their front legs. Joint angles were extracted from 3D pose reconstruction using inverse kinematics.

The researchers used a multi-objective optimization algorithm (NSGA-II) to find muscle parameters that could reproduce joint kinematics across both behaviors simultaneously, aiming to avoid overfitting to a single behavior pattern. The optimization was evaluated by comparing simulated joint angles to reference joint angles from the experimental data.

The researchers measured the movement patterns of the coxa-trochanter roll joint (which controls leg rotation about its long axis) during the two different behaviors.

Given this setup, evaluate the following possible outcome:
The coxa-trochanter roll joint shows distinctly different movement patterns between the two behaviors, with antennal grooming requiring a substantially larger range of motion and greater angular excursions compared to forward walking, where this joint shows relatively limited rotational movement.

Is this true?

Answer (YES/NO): NO